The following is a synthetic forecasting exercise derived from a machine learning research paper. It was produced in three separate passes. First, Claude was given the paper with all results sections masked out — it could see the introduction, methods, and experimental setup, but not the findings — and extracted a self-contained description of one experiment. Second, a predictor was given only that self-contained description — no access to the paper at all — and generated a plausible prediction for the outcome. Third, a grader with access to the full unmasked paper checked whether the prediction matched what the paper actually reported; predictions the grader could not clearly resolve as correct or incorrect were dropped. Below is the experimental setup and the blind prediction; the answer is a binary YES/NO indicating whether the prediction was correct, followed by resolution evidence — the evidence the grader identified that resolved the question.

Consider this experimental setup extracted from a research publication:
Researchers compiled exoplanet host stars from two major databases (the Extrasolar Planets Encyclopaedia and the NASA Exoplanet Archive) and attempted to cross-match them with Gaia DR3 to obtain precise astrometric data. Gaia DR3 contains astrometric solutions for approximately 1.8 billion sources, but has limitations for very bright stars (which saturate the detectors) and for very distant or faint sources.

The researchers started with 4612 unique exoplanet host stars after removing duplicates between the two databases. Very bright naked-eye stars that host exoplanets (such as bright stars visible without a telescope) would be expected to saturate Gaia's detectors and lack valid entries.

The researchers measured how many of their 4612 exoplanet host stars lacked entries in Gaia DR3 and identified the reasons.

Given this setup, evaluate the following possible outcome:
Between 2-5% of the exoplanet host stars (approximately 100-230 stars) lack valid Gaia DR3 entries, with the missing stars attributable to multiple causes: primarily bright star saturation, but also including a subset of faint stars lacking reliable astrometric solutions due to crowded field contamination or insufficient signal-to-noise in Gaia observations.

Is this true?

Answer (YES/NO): NO